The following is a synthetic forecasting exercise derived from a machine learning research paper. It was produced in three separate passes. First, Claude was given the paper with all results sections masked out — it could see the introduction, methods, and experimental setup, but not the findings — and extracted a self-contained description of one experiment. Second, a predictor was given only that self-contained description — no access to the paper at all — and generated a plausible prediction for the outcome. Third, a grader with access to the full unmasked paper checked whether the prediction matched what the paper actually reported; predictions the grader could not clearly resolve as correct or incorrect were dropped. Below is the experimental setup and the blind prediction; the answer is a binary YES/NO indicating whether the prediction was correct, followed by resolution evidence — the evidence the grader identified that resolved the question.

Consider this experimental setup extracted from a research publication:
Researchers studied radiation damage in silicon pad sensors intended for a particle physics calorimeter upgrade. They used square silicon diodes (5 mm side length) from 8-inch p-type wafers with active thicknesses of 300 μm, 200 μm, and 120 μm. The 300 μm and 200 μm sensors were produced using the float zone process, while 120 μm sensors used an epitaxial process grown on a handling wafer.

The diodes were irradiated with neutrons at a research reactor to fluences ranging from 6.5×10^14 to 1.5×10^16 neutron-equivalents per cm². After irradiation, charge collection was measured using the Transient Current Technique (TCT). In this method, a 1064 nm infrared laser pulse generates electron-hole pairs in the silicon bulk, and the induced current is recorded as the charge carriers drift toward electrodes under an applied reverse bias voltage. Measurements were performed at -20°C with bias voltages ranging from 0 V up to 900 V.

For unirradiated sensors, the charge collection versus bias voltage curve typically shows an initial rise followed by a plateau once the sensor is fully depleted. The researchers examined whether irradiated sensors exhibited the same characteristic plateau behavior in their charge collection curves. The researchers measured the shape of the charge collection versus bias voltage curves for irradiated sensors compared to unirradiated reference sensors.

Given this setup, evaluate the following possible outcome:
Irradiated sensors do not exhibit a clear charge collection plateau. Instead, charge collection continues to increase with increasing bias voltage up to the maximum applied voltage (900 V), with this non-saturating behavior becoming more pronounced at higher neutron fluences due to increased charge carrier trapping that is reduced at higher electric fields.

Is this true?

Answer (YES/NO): YES